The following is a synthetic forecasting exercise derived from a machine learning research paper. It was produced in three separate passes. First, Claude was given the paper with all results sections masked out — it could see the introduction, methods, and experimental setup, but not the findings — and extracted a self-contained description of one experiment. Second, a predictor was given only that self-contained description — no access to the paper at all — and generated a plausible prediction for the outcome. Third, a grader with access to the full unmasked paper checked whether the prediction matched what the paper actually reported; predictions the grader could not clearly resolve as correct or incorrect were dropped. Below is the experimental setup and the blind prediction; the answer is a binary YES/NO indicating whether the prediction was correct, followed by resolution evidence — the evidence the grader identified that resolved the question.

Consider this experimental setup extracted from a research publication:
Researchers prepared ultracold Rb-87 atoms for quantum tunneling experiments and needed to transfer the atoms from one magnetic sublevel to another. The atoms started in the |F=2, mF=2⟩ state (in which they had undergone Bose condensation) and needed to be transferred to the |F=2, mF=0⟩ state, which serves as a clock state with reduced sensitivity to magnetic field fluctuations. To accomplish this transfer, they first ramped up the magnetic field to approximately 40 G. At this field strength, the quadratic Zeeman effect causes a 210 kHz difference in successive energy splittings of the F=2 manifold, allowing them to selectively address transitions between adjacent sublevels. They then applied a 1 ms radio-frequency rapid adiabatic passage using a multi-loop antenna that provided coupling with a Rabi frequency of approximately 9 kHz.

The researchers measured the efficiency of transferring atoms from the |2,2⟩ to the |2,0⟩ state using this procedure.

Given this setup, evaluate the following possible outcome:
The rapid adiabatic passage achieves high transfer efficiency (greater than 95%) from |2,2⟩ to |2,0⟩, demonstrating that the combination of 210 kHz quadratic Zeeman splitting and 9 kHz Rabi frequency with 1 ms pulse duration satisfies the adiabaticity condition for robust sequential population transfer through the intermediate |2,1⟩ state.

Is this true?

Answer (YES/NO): YES